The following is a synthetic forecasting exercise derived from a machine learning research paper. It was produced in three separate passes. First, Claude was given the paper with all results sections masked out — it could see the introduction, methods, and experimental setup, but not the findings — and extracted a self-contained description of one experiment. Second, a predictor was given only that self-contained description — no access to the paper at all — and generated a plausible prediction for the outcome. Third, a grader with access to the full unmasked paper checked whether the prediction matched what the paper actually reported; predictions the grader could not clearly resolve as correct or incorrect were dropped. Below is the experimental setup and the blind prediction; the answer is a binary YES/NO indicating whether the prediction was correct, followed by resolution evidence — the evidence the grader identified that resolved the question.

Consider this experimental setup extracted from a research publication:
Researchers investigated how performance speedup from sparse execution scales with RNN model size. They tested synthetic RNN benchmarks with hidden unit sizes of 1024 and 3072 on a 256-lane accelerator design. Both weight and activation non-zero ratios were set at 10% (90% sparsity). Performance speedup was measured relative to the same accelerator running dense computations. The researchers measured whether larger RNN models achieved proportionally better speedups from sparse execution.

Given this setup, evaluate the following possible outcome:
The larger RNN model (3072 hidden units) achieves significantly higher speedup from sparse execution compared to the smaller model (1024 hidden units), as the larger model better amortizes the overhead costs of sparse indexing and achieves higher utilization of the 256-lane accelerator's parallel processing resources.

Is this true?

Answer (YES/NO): YES